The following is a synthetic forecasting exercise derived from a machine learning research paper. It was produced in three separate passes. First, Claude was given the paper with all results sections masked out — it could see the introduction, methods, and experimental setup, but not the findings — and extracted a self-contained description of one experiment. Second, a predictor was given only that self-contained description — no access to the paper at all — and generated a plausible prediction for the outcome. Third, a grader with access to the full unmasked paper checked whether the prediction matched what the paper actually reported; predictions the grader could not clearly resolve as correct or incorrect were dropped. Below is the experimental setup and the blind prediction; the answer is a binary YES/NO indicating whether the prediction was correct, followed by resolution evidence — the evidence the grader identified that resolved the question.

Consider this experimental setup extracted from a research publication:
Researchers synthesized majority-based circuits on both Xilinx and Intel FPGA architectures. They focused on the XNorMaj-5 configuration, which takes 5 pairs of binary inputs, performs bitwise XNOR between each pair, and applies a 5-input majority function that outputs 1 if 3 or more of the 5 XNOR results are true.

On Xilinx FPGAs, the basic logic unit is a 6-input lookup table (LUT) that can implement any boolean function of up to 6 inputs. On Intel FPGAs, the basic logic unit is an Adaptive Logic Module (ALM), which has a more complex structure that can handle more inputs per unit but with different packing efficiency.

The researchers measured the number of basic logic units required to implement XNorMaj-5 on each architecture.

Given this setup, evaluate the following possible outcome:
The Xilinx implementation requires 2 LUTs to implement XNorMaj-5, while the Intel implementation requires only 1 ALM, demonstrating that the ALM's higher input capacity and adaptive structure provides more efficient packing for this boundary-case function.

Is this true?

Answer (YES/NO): NO